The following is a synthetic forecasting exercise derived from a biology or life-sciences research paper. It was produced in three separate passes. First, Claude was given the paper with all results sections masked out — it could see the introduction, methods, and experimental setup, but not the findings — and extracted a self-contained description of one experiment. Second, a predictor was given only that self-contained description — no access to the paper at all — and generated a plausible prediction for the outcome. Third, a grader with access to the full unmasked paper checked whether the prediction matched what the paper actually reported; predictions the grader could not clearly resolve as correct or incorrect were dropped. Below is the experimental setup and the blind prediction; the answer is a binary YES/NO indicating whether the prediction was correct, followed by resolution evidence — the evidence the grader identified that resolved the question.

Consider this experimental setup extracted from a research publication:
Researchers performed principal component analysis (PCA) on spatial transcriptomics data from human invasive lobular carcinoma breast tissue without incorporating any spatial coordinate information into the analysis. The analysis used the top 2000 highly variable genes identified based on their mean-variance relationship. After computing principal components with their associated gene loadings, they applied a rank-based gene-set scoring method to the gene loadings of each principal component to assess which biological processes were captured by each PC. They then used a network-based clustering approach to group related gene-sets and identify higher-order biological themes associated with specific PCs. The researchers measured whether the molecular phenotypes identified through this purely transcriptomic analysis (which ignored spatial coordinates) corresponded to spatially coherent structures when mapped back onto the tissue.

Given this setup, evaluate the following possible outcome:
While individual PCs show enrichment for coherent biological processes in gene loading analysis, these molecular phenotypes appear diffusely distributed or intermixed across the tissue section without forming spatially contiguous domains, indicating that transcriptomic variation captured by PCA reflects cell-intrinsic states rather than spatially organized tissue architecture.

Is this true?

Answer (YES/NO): NO